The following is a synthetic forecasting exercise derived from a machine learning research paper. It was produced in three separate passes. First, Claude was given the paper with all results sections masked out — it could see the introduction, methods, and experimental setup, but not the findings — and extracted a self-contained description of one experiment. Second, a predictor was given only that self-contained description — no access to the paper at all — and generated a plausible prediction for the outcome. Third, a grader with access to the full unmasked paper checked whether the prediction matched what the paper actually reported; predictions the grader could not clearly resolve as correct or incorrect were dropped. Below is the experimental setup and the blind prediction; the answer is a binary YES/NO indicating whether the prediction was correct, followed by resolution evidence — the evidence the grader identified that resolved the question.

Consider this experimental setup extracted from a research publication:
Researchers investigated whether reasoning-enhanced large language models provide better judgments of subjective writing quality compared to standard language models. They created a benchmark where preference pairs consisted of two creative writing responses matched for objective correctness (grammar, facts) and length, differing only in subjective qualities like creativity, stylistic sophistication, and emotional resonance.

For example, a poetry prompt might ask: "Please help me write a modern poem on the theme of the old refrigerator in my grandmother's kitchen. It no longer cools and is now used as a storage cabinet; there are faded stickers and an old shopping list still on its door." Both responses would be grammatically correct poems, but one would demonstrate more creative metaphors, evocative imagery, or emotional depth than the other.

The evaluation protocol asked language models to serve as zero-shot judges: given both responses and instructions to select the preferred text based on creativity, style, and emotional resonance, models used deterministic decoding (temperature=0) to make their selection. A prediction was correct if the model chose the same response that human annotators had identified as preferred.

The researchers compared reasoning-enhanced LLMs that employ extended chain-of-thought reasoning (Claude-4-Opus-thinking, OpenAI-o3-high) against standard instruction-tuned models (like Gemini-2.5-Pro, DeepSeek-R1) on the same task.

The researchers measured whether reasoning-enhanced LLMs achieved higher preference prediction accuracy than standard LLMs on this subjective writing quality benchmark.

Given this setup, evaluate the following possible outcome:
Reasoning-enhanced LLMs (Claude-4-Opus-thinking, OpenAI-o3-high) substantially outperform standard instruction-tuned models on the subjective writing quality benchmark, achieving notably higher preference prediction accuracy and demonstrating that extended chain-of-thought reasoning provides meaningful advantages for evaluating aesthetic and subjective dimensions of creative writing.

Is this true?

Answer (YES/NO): NO